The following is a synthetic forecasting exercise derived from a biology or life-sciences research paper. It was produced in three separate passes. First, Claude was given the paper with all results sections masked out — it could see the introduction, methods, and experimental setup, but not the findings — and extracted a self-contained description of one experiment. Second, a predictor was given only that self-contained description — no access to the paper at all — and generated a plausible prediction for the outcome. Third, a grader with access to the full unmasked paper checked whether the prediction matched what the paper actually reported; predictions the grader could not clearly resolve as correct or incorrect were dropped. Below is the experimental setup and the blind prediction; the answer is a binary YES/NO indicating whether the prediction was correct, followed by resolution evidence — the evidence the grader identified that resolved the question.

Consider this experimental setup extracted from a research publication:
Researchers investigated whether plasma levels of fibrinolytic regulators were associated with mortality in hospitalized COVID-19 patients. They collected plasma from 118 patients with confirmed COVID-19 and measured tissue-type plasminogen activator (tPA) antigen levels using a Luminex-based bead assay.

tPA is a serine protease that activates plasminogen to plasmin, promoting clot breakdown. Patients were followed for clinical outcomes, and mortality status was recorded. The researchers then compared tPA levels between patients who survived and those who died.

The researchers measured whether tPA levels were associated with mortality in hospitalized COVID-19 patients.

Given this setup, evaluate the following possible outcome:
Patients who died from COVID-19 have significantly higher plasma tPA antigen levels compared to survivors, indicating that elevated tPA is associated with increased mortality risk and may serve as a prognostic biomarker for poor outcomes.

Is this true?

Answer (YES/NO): YES